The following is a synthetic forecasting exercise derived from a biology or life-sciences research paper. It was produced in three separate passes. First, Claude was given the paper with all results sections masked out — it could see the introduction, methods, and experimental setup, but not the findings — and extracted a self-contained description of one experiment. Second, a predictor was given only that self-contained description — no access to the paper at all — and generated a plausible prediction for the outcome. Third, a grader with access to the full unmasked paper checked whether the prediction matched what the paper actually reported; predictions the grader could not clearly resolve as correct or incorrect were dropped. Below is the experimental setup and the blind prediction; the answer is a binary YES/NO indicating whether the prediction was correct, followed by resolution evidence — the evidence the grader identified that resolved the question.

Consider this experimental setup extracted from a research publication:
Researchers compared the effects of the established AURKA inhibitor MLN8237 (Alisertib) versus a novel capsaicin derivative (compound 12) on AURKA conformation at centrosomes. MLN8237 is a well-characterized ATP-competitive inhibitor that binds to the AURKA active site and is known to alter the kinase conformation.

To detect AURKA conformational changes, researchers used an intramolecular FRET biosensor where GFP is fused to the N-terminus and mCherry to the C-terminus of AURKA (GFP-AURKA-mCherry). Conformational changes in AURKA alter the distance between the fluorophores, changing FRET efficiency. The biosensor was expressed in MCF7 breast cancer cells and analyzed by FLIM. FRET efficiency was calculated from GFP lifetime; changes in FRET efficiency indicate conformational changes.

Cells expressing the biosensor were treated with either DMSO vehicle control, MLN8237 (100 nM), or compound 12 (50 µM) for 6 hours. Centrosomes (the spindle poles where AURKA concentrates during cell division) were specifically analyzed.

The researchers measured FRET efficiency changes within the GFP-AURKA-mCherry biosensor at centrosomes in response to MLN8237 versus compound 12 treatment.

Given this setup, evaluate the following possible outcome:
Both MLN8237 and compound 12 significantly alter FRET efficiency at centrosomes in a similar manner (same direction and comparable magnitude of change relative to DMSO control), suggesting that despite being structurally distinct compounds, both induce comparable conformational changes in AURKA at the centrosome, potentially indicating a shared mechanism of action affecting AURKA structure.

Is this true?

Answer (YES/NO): NO